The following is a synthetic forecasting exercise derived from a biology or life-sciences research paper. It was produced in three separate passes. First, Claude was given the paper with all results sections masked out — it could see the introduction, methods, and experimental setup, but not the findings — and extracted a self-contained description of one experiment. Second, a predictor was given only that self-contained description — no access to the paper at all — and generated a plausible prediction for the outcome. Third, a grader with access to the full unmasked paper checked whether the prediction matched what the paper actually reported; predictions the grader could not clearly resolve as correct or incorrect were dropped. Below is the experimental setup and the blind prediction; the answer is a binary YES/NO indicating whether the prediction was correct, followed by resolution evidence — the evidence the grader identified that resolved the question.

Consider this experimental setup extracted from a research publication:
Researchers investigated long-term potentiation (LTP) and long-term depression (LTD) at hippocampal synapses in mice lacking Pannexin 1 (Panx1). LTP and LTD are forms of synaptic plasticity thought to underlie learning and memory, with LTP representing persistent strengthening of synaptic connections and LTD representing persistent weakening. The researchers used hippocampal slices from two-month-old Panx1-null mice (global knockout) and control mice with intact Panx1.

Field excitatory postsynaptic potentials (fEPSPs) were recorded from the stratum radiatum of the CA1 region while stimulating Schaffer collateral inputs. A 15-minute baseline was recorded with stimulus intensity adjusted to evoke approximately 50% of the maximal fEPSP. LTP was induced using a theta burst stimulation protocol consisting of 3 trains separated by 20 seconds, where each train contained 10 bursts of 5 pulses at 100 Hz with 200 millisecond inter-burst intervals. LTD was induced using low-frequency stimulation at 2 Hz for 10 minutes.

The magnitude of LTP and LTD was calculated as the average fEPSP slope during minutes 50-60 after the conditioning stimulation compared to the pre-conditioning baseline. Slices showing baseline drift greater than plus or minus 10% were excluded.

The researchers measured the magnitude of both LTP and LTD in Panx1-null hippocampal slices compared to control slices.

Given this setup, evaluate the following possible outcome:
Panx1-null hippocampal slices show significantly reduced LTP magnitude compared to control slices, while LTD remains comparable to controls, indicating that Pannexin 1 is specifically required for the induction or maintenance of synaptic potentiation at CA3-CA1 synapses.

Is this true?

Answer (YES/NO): NO